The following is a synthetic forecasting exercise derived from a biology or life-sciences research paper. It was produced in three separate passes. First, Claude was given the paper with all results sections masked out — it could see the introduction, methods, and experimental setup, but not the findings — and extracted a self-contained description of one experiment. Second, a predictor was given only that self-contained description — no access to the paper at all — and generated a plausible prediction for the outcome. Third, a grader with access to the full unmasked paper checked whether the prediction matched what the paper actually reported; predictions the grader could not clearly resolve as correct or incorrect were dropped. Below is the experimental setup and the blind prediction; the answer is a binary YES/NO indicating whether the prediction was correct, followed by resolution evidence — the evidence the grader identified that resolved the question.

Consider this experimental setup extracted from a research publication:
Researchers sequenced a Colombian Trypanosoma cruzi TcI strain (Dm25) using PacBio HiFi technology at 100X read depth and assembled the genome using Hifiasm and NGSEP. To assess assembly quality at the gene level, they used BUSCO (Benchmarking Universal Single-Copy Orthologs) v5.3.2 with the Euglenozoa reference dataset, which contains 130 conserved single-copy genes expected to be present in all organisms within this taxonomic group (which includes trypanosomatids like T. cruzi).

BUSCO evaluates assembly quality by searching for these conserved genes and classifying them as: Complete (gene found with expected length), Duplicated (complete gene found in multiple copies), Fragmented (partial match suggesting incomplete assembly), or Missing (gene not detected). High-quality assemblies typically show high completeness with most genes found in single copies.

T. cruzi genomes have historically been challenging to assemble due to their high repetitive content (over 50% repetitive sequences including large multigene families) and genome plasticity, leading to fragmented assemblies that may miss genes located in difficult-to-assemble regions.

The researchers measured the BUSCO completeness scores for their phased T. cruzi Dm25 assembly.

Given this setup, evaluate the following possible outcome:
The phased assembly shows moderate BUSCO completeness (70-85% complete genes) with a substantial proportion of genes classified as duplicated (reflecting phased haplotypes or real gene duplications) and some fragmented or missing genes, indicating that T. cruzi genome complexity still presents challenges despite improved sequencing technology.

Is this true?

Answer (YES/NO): NO